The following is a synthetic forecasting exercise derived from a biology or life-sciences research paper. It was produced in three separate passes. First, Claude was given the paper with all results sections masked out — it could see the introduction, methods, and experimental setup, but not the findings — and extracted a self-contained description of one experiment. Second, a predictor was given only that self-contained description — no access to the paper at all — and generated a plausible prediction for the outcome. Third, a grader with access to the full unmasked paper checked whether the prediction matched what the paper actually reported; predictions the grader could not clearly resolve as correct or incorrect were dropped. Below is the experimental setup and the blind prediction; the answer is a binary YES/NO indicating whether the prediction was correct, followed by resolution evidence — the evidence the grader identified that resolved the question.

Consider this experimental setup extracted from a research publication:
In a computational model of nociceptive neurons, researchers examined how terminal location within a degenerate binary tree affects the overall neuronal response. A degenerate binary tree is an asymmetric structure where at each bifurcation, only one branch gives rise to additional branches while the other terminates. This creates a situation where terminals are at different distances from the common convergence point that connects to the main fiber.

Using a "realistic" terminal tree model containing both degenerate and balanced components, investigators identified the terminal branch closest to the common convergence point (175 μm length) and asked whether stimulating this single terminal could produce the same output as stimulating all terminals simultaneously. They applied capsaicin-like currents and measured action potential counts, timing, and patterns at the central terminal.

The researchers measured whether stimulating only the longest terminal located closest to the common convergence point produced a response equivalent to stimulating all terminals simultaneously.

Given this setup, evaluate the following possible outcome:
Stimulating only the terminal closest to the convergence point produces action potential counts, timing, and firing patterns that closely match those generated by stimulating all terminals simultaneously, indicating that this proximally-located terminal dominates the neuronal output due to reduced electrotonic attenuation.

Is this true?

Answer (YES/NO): YES